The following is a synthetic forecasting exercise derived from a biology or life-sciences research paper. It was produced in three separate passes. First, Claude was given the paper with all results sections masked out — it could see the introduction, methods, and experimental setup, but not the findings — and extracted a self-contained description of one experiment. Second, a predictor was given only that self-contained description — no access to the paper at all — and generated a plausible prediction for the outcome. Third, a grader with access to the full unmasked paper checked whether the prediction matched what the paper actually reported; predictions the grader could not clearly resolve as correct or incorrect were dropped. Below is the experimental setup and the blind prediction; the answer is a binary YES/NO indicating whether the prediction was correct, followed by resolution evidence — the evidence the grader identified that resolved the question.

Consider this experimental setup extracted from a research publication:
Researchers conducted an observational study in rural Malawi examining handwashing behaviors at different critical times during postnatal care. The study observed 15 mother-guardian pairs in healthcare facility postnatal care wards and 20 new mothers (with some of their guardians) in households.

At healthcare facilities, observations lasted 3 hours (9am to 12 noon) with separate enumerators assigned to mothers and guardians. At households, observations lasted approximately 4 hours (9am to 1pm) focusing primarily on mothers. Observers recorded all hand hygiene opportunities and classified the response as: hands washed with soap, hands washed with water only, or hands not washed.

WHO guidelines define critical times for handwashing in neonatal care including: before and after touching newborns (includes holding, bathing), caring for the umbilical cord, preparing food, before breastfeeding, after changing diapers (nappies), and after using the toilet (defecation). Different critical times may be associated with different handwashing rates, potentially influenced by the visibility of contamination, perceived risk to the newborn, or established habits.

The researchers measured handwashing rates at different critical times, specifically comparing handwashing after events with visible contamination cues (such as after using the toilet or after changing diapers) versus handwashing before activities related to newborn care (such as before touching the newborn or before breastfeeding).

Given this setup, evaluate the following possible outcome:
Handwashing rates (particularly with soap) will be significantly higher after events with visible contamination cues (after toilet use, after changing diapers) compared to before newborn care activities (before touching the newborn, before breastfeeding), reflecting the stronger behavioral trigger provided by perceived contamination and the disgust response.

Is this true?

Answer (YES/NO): NO